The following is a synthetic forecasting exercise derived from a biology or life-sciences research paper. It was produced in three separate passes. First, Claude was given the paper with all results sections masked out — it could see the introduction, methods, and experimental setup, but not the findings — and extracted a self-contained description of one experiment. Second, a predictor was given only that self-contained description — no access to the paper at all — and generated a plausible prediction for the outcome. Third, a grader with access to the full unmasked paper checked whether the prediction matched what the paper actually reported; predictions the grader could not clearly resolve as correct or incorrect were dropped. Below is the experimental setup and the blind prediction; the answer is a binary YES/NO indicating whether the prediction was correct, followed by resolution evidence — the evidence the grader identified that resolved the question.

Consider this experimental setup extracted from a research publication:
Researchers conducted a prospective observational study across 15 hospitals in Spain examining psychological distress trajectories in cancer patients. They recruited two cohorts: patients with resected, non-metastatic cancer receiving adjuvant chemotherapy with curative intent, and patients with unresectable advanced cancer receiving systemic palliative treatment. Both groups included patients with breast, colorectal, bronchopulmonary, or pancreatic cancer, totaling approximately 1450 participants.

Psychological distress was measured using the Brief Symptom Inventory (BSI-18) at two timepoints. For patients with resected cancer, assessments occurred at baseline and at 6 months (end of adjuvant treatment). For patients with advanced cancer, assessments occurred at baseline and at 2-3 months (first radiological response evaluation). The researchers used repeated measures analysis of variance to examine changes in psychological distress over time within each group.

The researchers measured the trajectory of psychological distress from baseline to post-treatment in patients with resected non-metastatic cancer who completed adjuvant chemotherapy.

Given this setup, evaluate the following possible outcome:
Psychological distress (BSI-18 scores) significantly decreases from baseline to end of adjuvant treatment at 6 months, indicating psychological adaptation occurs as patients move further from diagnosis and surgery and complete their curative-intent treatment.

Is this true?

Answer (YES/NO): NO